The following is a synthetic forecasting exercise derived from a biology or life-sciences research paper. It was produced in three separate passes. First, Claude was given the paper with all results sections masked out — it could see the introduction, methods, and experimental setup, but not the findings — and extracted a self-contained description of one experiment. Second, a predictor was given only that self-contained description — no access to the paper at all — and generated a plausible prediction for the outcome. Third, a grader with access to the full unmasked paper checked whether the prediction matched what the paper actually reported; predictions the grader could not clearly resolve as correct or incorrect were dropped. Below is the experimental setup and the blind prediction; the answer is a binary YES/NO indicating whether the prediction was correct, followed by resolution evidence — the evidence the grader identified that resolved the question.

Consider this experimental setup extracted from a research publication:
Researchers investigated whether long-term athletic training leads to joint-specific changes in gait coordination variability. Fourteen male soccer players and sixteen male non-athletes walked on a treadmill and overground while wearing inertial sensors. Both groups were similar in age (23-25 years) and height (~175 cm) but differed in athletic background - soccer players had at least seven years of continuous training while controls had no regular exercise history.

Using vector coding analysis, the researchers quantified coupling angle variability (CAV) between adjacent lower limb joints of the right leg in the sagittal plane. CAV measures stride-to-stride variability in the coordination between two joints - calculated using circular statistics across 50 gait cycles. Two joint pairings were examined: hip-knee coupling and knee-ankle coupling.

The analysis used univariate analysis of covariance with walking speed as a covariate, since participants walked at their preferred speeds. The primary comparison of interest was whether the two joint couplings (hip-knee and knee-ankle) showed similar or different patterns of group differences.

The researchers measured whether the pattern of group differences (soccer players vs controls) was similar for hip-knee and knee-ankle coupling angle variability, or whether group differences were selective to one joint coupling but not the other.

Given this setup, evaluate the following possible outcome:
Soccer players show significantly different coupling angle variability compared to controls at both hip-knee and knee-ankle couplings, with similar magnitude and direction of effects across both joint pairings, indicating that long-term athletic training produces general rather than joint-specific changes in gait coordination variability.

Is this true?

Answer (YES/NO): NO